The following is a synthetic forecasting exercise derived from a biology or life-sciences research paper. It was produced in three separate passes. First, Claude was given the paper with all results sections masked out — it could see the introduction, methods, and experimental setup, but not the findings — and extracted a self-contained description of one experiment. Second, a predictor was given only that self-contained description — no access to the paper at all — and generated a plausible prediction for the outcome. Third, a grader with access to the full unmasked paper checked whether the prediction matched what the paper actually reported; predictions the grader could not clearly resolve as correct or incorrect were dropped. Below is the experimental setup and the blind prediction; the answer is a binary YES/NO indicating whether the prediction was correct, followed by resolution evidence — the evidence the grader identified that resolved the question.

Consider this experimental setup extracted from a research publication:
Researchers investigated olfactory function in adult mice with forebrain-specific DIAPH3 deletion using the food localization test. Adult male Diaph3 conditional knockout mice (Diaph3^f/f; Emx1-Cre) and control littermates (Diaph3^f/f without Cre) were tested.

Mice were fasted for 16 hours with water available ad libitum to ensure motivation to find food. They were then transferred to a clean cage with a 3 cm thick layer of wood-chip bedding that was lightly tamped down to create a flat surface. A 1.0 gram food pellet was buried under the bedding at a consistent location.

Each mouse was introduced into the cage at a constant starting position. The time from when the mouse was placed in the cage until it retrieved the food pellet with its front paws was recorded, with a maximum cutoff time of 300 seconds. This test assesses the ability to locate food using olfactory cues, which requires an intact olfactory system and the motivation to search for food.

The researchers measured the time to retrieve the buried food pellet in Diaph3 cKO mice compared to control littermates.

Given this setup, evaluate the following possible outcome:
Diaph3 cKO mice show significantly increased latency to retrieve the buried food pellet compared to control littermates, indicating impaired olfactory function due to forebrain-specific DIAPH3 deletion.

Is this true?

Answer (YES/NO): NO